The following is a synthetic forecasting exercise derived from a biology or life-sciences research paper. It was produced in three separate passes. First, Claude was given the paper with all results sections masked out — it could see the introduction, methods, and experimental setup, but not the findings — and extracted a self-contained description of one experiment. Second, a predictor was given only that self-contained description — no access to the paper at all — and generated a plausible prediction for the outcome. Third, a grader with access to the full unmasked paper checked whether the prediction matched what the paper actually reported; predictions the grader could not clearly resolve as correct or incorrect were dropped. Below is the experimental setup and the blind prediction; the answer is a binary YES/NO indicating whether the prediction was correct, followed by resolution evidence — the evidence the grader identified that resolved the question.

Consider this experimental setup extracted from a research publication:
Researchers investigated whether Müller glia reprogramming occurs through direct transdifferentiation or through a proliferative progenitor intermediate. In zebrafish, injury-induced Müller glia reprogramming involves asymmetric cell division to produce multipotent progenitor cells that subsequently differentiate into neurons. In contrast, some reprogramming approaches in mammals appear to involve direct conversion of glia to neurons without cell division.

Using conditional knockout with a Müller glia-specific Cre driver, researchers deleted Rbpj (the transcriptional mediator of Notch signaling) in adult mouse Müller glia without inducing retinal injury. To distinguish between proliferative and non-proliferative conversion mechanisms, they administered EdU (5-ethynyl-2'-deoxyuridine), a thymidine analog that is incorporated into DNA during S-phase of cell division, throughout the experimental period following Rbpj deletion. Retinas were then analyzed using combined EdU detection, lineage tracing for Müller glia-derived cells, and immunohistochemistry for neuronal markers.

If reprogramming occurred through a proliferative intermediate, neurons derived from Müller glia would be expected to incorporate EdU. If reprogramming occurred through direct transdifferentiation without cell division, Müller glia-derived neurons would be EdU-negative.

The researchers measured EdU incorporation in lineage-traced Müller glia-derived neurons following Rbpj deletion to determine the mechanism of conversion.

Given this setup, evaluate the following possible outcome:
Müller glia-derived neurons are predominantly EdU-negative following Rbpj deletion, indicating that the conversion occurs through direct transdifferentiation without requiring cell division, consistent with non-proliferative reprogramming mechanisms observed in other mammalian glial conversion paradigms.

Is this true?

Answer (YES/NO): YES